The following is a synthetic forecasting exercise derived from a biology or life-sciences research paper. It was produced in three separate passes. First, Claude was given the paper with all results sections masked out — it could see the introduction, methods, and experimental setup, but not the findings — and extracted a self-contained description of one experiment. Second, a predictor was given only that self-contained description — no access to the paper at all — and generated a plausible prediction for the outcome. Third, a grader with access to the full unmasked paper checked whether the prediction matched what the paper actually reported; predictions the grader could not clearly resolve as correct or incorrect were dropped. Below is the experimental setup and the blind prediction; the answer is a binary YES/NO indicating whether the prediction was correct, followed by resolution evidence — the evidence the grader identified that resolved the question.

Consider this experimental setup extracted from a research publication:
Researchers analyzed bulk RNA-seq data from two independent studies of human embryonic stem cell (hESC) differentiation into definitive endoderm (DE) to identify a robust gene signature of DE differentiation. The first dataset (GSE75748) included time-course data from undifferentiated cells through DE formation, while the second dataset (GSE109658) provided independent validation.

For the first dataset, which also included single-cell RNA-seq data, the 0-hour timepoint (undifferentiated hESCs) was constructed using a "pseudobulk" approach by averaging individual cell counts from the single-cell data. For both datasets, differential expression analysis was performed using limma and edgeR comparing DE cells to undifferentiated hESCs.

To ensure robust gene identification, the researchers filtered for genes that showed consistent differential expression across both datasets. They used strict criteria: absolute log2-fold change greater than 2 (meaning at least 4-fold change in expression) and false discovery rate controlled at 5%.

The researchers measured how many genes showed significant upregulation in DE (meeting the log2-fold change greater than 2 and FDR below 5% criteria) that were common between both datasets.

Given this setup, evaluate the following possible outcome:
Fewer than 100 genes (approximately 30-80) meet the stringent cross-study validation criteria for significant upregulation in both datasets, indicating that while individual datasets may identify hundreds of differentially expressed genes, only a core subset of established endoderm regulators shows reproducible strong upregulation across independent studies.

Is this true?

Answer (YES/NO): NO